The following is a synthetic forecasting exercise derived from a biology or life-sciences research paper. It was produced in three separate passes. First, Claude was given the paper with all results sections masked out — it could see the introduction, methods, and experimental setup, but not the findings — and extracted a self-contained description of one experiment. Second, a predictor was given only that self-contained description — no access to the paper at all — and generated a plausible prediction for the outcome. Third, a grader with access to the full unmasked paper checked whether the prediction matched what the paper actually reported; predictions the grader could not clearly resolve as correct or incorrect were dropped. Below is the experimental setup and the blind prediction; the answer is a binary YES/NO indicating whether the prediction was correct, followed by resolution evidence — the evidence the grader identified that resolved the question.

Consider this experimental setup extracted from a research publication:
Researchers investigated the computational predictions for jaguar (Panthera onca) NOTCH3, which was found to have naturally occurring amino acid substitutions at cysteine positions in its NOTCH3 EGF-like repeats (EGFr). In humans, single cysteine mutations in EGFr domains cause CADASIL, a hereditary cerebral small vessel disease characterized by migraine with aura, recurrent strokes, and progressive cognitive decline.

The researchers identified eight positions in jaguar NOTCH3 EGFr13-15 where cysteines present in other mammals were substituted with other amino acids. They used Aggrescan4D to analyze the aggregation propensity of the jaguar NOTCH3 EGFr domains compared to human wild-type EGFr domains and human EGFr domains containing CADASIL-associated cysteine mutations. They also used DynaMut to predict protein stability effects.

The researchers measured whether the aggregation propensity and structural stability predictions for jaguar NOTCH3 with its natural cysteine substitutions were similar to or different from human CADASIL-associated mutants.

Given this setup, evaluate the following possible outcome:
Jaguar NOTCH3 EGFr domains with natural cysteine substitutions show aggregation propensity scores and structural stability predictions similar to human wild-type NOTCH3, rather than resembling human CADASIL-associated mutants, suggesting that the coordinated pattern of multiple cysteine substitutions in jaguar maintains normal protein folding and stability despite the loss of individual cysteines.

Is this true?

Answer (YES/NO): NO